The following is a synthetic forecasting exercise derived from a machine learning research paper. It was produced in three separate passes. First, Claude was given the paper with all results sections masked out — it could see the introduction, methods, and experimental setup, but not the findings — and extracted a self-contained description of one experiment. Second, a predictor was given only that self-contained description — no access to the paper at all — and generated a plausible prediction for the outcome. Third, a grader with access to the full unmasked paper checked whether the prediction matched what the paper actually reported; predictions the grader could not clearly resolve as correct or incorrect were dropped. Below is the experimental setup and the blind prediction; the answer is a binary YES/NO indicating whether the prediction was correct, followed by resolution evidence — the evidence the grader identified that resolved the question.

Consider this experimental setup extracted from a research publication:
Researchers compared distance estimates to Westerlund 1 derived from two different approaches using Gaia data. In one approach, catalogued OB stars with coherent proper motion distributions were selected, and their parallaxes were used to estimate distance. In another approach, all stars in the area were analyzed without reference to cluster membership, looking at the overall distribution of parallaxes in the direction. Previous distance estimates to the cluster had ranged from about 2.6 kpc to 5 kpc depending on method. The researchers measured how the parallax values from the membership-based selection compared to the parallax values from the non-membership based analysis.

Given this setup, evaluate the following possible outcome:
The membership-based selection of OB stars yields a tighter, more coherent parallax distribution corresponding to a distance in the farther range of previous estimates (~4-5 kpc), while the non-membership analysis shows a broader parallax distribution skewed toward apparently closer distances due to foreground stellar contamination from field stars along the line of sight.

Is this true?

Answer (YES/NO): YES